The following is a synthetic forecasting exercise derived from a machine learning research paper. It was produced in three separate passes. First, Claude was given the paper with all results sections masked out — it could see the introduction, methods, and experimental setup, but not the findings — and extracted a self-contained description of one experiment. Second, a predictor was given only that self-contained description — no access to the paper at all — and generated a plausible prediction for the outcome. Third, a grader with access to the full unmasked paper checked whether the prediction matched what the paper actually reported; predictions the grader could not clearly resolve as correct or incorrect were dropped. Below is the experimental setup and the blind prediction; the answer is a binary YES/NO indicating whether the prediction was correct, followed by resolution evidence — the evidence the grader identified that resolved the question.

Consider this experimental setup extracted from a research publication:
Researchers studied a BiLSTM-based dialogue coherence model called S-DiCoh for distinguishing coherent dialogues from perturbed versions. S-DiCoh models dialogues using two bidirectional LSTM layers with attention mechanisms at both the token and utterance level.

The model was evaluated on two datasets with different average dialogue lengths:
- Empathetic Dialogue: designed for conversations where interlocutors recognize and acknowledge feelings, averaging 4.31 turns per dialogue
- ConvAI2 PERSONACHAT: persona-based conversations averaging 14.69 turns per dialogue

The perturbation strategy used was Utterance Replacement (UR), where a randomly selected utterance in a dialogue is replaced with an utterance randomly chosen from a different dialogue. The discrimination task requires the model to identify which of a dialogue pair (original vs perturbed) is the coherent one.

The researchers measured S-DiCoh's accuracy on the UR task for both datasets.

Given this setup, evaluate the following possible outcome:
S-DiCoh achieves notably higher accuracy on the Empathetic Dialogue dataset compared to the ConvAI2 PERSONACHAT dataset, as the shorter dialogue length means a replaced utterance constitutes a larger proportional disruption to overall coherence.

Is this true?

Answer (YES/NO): YES